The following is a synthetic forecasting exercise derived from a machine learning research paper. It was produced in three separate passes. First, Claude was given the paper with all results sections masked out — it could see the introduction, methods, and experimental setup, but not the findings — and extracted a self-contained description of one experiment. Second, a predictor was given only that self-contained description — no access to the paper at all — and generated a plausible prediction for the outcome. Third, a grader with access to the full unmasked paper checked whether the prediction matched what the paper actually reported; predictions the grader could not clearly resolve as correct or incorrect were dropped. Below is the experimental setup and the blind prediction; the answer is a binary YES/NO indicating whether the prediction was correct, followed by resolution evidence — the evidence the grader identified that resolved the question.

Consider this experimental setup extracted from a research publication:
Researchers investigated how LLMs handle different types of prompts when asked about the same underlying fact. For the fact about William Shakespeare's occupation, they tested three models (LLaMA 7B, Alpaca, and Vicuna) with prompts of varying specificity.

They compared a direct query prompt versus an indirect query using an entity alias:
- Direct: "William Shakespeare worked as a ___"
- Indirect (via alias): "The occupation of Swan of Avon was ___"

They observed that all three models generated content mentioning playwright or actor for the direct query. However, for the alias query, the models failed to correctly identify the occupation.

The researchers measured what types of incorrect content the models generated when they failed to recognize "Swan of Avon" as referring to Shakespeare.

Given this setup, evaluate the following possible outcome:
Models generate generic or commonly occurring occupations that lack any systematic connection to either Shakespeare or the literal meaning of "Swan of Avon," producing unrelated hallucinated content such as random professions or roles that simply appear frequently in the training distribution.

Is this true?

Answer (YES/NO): NO